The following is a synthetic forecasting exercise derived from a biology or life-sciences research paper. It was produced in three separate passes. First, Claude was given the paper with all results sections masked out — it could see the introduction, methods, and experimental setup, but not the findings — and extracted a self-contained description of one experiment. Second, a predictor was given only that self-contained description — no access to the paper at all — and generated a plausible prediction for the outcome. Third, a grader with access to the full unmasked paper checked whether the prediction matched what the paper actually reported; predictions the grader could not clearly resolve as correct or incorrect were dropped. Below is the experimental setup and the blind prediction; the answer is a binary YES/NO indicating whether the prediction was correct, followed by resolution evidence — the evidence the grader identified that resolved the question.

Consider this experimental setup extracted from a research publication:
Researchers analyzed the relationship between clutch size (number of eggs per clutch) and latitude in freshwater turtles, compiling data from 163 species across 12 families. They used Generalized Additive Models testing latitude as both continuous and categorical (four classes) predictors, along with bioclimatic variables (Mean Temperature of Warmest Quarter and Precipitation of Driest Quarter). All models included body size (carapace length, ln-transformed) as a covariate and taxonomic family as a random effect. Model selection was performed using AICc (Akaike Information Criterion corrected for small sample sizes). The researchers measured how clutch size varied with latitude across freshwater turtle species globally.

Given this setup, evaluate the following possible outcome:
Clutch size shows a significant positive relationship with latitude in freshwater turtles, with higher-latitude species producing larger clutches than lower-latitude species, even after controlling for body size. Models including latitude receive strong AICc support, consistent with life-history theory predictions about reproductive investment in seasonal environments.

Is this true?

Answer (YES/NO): YES